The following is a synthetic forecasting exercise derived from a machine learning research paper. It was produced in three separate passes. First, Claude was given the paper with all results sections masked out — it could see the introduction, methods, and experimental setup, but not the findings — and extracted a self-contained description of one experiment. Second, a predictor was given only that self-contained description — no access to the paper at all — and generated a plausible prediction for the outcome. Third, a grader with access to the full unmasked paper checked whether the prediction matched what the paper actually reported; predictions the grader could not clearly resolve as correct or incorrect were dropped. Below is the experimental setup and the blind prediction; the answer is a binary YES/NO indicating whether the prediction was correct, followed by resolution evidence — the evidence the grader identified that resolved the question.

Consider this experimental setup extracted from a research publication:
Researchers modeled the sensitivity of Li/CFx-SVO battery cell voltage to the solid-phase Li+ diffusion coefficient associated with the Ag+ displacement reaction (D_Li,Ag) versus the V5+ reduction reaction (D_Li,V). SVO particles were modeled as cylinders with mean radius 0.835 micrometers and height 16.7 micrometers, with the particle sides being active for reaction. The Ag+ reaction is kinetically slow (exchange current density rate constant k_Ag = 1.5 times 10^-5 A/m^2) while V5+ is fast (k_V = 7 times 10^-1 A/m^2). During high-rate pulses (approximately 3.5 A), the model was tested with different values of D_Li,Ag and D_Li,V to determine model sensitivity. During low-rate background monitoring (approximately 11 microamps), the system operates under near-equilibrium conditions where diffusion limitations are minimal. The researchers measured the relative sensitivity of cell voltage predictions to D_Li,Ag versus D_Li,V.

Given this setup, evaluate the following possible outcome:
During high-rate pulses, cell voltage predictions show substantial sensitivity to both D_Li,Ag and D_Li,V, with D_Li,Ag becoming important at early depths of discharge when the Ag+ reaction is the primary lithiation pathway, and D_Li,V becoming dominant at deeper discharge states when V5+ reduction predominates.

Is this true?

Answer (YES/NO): NO